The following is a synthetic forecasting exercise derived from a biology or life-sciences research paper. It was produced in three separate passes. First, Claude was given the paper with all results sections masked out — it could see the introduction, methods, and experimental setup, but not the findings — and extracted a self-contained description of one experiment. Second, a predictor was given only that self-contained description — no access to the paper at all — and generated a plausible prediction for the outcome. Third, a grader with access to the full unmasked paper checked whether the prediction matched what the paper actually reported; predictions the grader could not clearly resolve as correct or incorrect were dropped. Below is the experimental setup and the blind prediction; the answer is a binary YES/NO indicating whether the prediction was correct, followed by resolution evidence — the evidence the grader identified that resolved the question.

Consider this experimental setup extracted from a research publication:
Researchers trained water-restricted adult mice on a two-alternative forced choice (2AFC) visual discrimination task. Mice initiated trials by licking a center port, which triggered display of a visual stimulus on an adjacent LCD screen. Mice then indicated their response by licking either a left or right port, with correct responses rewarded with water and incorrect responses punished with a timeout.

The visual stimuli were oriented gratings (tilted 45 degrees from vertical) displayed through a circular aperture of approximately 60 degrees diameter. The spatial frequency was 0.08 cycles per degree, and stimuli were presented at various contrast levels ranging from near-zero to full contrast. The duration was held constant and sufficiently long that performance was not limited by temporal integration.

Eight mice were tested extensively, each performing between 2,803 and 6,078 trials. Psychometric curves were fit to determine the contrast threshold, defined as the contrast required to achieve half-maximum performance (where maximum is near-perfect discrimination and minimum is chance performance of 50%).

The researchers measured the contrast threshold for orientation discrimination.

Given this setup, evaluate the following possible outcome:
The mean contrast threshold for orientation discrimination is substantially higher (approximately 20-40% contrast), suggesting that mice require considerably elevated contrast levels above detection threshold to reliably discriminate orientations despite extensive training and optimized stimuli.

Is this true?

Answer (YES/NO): NO